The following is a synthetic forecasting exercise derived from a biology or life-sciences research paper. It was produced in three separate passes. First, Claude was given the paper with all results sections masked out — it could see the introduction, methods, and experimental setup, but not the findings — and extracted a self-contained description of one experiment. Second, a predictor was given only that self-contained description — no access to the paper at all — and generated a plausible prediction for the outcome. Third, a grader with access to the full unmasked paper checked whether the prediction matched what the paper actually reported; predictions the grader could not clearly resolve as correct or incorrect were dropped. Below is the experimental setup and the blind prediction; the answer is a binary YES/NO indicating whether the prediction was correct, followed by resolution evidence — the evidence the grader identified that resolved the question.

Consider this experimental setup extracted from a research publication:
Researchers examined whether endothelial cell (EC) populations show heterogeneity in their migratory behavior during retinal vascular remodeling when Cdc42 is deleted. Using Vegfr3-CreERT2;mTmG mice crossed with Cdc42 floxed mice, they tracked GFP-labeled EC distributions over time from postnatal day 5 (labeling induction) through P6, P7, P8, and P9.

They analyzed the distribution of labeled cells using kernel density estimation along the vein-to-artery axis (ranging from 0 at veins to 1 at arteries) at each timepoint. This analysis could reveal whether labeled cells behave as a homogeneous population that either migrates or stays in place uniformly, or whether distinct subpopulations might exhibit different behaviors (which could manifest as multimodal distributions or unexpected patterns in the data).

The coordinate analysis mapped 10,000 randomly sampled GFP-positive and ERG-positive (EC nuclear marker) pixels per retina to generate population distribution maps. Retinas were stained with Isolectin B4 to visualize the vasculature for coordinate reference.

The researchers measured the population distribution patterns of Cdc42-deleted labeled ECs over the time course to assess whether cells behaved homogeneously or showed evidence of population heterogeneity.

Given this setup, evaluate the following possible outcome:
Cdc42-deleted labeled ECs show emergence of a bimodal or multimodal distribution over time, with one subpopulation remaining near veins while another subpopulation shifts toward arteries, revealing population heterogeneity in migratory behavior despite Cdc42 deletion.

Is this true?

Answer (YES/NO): NO